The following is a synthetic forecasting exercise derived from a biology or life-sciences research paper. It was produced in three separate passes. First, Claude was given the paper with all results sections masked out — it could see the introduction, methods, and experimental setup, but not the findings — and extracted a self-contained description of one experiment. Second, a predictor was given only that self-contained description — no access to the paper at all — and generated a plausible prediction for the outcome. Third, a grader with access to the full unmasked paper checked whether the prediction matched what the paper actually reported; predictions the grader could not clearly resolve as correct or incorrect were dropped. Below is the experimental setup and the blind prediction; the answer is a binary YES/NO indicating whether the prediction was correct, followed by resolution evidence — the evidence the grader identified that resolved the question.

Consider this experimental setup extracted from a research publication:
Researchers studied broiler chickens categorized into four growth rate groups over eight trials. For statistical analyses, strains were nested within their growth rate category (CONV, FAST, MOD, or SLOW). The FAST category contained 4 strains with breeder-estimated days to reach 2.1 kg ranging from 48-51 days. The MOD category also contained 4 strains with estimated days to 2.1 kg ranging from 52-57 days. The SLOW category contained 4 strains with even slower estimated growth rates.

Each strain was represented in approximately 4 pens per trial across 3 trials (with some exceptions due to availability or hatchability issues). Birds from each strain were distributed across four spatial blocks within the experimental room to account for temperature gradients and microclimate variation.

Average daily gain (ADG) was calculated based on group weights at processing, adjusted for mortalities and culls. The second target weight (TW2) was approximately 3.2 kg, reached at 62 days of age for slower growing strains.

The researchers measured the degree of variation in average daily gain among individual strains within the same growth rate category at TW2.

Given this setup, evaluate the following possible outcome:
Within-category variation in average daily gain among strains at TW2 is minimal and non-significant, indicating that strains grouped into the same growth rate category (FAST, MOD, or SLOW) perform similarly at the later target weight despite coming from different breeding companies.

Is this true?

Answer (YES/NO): YES